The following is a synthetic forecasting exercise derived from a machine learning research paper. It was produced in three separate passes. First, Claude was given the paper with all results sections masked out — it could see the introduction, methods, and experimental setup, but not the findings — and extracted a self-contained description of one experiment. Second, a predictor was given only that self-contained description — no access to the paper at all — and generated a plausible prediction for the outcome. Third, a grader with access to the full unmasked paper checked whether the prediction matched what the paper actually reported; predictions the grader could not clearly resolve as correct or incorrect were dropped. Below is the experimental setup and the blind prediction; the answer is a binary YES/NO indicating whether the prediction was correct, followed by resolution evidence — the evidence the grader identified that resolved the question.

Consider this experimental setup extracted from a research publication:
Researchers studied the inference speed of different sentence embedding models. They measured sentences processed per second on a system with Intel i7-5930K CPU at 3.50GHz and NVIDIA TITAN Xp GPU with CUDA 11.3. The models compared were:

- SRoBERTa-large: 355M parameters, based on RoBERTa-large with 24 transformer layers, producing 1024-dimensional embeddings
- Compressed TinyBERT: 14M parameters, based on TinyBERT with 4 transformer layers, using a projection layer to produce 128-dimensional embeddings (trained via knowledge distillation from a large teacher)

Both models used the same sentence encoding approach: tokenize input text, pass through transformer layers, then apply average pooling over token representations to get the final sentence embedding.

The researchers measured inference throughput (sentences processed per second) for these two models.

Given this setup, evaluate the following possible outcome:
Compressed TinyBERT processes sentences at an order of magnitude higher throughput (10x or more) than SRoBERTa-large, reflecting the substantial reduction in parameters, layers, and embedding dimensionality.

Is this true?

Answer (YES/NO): NO